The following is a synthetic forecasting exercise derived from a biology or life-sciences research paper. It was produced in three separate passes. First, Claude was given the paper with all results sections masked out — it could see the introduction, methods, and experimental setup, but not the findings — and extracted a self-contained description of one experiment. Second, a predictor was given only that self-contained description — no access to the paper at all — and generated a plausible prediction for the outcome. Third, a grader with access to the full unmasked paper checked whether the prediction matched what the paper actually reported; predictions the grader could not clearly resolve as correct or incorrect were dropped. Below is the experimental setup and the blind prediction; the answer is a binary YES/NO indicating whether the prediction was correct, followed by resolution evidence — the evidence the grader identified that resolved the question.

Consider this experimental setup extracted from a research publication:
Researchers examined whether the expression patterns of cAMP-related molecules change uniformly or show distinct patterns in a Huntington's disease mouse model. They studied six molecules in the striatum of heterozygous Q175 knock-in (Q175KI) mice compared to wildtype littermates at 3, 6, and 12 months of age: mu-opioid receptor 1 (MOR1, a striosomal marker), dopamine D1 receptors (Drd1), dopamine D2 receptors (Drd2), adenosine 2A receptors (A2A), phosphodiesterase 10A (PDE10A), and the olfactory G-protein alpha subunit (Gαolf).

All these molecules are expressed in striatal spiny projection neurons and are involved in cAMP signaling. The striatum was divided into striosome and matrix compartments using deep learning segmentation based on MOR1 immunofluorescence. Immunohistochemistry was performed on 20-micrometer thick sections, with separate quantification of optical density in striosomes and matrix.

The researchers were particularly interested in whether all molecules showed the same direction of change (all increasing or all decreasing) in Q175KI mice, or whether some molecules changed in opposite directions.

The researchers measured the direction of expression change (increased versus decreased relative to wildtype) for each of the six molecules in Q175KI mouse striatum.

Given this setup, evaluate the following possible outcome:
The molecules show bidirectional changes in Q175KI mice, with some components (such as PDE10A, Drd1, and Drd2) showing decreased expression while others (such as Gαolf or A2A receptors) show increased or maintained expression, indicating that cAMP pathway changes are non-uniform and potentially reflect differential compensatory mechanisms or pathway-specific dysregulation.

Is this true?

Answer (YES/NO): NO